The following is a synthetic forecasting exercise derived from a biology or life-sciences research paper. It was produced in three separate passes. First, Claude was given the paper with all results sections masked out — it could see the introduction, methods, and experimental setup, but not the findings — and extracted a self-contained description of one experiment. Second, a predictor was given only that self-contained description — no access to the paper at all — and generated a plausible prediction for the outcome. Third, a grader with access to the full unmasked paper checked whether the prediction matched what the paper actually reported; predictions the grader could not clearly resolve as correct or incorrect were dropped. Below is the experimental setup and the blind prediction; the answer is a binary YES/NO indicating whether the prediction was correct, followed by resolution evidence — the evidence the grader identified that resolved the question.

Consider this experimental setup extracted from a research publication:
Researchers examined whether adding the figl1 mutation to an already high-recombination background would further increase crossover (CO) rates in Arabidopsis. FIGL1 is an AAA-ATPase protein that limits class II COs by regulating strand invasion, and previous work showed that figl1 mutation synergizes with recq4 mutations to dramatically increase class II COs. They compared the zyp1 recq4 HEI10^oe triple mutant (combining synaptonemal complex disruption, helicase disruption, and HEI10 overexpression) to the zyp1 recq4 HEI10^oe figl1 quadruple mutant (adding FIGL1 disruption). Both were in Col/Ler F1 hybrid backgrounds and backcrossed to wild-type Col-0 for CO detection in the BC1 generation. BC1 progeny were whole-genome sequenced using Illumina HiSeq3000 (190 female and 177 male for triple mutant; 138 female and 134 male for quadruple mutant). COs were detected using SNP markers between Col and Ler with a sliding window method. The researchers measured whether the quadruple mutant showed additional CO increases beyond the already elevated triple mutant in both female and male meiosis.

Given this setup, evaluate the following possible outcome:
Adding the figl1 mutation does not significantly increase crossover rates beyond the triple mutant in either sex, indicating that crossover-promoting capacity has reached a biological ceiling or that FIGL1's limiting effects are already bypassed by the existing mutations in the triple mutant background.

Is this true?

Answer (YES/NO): NO